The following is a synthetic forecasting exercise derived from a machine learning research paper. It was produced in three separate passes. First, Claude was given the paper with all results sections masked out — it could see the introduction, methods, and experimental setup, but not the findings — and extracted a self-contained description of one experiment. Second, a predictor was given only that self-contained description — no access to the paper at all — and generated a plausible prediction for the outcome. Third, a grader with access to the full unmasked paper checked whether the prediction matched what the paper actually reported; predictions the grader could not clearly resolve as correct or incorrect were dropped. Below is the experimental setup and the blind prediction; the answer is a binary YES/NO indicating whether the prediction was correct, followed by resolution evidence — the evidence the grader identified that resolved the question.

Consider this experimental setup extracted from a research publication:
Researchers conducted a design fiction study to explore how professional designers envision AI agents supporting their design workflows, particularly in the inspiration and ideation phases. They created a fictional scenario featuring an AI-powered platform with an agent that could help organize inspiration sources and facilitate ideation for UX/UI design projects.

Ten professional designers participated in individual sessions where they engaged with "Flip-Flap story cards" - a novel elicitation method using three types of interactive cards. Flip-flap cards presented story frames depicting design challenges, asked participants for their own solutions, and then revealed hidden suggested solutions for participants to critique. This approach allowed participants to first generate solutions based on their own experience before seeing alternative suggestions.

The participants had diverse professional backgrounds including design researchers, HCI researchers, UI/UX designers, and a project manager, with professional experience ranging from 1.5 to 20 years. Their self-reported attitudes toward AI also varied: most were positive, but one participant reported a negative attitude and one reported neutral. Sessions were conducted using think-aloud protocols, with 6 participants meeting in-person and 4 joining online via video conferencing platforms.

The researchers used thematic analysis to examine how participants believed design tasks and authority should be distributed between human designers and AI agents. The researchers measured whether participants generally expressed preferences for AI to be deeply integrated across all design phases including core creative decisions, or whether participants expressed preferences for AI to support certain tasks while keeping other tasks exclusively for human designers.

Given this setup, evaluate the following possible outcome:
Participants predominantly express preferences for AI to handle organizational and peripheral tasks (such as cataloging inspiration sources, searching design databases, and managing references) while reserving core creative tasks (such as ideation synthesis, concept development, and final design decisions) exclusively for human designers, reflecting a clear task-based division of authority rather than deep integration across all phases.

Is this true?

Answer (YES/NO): YES